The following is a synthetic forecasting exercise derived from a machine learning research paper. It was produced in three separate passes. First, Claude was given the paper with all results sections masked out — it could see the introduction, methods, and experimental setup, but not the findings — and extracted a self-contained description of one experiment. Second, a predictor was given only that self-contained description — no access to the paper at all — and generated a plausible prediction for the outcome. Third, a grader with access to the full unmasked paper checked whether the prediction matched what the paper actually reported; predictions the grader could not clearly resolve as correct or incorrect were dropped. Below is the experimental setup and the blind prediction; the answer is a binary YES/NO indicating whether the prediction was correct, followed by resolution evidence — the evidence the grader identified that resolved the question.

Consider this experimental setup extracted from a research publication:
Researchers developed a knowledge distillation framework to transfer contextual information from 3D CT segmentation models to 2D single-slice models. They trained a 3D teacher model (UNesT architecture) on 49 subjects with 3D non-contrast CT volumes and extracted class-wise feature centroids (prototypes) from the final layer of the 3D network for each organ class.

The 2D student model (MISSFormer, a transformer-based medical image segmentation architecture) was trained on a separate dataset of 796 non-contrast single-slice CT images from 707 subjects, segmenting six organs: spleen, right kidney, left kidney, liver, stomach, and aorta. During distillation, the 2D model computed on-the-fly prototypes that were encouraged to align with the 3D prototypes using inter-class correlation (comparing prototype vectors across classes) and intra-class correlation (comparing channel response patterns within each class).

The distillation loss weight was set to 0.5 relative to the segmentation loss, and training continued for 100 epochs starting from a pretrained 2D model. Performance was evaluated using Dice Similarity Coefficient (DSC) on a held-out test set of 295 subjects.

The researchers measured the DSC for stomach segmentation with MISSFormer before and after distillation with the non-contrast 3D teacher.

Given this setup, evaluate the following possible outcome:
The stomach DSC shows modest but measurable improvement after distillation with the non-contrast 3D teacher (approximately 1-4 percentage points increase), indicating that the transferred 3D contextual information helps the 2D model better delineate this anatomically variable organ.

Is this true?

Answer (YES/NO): NO